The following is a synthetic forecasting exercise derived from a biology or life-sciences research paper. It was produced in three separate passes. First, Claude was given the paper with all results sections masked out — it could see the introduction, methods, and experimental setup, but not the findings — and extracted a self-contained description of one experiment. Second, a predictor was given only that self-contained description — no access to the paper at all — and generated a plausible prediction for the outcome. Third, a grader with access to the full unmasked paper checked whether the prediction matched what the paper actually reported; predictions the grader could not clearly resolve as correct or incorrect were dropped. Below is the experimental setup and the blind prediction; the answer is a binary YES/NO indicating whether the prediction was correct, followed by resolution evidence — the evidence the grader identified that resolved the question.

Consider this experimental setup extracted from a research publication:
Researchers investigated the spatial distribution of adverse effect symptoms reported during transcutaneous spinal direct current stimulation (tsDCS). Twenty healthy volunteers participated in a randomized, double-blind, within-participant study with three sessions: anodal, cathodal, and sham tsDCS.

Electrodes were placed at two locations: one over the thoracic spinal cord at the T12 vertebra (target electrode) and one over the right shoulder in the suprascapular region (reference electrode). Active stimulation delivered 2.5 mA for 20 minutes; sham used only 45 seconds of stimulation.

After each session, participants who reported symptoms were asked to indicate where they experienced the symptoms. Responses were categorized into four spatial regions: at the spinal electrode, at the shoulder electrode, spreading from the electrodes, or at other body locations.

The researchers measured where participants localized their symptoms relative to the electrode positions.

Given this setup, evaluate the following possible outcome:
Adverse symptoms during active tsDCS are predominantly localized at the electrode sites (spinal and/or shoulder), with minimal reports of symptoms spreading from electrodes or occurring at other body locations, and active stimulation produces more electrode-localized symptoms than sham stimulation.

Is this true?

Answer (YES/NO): YES